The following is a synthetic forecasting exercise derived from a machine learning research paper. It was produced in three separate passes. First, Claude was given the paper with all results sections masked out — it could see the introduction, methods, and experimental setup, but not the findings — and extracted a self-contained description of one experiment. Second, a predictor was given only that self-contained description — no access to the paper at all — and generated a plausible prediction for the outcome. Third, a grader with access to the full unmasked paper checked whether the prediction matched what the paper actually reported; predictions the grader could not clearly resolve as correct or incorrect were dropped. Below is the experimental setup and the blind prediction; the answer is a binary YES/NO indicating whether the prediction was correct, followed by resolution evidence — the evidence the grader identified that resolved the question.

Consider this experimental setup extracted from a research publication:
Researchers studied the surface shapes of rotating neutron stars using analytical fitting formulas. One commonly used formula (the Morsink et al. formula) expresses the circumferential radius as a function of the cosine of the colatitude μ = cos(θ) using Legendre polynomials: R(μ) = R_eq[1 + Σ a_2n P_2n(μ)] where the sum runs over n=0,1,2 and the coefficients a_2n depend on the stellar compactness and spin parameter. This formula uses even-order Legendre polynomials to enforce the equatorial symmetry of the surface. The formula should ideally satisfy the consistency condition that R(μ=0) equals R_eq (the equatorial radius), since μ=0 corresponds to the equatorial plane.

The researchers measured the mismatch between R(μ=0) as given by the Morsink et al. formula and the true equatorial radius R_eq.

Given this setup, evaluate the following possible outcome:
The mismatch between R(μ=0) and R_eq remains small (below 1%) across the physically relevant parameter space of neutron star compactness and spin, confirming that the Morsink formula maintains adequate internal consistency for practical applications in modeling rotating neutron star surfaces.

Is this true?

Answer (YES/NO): YES